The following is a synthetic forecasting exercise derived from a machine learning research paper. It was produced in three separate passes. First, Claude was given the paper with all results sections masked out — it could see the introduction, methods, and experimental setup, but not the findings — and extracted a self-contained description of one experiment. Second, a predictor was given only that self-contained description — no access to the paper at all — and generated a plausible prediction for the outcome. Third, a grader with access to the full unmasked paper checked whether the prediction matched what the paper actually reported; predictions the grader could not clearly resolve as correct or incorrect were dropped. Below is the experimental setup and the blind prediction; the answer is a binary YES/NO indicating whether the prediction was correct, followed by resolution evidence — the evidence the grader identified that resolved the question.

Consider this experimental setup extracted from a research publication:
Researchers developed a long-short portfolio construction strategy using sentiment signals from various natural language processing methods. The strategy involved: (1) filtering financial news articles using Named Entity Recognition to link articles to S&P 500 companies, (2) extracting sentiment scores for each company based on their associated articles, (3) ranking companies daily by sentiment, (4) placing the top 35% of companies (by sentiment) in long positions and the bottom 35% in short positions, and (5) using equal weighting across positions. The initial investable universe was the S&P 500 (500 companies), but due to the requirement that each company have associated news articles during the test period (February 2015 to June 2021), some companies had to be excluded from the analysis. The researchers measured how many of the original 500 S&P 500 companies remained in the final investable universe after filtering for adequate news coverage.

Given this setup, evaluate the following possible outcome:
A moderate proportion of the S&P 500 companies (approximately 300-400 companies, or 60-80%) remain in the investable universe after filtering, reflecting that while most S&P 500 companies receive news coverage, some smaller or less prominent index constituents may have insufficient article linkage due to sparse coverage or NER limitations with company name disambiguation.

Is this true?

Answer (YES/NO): NO